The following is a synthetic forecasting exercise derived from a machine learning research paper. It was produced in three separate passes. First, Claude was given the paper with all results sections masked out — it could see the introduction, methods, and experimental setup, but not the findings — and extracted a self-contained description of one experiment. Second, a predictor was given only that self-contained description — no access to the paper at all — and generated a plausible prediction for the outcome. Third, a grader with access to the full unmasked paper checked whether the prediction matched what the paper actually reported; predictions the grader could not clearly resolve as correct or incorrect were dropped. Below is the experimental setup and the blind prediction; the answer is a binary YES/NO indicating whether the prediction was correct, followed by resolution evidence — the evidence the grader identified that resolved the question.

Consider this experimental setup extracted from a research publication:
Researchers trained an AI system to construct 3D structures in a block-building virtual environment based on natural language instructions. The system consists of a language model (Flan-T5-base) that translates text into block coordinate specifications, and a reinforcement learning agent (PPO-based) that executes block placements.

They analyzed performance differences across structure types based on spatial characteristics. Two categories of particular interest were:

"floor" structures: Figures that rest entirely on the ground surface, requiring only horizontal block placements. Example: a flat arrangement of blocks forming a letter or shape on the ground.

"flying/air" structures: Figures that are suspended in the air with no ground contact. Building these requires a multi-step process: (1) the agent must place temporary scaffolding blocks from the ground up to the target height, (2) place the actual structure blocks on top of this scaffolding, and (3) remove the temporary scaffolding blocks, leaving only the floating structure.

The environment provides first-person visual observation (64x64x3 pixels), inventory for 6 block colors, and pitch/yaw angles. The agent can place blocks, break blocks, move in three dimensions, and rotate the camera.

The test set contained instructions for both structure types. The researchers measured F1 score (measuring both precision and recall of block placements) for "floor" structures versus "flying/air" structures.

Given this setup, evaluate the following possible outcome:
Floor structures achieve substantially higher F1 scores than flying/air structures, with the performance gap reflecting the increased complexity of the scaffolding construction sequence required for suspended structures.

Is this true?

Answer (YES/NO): YES